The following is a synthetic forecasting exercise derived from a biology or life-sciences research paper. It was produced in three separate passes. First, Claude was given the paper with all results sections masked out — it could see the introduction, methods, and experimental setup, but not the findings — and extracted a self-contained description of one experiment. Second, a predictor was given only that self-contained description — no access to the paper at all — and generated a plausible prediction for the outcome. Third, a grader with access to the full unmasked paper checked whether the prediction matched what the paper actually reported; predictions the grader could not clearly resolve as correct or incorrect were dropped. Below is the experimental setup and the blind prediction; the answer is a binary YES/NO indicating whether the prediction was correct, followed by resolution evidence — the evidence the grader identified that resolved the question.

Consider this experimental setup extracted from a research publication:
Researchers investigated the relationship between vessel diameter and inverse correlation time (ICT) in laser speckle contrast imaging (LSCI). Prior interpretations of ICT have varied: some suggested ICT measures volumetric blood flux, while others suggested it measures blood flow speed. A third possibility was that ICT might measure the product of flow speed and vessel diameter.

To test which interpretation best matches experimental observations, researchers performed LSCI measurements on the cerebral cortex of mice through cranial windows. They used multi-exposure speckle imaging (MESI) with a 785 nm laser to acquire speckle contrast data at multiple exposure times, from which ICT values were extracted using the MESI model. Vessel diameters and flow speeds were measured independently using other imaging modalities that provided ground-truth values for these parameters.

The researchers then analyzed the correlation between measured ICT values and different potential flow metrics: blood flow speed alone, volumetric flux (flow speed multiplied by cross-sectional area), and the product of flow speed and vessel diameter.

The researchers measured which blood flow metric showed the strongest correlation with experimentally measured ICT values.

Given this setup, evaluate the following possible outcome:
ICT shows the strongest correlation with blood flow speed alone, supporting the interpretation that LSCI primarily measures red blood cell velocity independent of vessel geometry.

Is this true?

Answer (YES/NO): NO